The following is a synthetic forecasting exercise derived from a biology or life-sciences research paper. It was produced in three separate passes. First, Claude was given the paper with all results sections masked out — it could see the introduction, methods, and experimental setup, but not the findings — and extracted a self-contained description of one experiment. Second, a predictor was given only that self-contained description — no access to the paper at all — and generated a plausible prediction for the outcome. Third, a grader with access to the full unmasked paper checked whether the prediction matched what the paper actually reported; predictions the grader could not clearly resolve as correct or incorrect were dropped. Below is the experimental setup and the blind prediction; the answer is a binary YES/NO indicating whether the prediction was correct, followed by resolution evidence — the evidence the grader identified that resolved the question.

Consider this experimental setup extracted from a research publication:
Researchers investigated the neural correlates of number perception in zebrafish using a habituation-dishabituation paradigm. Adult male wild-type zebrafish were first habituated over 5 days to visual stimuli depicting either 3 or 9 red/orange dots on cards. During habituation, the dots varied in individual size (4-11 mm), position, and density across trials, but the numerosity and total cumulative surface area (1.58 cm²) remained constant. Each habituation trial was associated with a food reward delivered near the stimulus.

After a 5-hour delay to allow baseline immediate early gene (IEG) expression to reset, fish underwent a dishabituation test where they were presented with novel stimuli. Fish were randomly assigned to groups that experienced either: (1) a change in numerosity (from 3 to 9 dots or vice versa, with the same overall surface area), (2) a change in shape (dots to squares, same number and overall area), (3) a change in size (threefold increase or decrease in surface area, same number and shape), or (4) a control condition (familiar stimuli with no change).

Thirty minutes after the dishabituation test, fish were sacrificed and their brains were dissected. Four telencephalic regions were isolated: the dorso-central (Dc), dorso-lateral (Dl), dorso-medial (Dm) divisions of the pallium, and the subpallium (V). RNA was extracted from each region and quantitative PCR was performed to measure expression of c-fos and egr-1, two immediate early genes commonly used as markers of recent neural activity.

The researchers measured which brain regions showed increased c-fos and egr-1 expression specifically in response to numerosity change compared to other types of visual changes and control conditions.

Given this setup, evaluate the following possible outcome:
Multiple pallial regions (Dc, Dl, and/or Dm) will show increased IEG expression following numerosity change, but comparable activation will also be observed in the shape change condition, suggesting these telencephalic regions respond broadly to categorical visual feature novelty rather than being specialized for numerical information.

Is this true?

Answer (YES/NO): NO